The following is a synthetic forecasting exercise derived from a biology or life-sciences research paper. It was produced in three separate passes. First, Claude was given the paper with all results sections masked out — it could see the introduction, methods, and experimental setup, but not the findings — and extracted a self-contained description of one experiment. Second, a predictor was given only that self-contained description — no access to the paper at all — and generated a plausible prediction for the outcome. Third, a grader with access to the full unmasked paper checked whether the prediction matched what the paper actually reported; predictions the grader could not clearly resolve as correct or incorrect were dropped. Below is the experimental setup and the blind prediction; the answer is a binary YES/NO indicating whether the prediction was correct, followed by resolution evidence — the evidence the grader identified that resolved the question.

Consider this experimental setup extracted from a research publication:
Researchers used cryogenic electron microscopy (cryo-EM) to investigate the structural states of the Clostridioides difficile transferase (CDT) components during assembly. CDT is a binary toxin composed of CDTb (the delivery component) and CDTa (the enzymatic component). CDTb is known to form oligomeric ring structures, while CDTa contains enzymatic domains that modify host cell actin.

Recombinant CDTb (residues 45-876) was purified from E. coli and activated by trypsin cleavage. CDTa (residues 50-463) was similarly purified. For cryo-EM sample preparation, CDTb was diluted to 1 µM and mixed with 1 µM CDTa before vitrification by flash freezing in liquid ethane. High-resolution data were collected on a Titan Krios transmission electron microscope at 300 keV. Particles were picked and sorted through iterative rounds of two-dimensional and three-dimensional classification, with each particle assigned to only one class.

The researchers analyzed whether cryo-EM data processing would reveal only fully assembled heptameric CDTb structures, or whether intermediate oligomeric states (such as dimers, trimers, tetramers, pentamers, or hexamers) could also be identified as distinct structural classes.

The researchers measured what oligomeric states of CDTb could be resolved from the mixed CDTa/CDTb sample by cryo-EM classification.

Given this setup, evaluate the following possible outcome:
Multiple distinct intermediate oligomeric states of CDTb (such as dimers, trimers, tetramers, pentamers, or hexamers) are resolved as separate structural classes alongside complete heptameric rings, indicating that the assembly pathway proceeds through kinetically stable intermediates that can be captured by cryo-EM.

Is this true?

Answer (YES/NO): YES